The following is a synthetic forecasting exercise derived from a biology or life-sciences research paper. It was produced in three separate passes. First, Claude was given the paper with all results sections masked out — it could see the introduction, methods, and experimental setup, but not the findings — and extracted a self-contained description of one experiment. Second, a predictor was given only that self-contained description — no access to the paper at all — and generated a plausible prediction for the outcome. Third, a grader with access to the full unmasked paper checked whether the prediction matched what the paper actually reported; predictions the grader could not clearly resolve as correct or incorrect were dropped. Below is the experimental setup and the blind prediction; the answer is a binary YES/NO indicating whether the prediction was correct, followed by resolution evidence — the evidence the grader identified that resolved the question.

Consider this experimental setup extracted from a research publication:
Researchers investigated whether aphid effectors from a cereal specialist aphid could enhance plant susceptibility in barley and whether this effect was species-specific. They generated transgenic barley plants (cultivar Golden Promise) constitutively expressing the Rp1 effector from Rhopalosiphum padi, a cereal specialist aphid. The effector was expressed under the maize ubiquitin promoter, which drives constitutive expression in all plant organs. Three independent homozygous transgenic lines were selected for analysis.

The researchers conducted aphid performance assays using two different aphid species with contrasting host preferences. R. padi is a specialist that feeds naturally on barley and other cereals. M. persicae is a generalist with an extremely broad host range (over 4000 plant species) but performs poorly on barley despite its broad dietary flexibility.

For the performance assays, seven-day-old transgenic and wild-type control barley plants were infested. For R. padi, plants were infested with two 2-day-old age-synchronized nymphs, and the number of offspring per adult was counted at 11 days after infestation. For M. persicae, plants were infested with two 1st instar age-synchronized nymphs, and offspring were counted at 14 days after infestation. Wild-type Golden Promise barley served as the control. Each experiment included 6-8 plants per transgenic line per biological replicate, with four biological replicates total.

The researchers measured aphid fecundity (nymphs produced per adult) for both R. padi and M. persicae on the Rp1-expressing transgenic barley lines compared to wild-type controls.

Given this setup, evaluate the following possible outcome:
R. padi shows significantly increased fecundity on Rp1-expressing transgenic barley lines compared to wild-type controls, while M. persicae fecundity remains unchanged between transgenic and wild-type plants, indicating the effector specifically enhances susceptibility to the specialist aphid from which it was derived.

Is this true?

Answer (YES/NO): YES